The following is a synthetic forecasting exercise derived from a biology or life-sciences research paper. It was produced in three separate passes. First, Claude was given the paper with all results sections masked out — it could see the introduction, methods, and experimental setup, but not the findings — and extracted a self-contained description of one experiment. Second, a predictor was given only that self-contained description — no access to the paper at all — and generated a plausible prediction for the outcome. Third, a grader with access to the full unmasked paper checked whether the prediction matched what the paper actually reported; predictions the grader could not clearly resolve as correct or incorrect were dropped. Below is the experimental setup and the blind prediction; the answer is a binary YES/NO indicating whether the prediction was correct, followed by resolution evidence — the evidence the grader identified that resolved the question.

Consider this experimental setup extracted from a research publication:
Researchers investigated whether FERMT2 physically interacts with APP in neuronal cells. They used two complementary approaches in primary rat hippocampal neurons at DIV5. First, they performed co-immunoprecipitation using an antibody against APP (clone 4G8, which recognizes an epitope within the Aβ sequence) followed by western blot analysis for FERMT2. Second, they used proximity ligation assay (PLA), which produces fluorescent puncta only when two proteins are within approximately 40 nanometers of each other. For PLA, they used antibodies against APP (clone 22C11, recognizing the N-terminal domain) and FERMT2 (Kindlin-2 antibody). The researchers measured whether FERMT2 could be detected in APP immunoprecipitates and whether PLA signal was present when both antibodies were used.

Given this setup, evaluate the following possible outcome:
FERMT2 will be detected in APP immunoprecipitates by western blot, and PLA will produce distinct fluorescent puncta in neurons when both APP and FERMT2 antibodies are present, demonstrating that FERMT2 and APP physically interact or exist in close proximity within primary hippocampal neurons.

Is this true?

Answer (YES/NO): YES